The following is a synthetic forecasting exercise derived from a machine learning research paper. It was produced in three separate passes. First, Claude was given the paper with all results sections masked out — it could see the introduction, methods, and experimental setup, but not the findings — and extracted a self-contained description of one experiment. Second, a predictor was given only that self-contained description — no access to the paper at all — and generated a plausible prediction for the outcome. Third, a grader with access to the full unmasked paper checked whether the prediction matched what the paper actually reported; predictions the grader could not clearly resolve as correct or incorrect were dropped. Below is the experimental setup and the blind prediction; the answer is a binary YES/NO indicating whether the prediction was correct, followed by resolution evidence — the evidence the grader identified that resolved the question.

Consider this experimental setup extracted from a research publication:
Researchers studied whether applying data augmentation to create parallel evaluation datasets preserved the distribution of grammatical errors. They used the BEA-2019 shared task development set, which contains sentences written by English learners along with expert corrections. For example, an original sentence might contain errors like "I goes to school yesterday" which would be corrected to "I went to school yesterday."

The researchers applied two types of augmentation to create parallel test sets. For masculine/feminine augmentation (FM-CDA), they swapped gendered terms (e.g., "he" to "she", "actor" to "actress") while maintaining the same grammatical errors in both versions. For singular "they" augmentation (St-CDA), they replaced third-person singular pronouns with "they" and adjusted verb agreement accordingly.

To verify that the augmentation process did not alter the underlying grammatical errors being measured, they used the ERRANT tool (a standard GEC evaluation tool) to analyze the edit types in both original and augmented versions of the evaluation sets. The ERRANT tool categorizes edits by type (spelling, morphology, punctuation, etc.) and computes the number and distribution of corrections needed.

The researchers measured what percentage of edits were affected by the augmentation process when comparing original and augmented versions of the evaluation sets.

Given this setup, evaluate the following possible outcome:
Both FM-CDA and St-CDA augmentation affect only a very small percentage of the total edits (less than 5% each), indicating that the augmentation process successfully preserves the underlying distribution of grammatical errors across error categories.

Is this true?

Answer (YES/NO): YES